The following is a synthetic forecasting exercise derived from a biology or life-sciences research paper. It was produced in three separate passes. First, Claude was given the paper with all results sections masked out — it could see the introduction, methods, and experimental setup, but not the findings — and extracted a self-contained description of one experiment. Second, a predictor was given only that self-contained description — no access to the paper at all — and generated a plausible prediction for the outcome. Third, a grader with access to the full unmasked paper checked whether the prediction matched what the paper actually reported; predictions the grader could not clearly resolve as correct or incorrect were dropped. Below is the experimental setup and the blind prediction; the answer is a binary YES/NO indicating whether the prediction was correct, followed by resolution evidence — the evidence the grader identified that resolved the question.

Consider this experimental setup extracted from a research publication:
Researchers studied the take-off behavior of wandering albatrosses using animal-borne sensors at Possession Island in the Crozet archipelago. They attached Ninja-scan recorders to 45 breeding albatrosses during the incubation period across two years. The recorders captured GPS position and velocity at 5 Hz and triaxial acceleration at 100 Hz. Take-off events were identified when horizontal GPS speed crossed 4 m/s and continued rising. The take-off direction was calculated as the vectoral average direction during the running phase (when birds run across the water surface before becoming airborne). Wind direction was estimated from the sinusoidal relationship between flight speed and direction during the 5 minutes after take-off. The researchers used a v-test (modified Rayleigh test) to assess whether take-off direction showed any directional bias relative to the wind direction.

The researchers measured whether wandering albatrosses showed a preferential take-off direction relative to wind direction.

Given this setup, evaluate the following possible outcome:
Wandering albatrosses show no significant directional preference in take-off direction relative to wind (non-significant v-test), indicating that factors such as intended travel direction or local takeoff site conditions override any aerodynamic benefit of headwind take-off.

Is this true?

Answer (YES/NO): NO